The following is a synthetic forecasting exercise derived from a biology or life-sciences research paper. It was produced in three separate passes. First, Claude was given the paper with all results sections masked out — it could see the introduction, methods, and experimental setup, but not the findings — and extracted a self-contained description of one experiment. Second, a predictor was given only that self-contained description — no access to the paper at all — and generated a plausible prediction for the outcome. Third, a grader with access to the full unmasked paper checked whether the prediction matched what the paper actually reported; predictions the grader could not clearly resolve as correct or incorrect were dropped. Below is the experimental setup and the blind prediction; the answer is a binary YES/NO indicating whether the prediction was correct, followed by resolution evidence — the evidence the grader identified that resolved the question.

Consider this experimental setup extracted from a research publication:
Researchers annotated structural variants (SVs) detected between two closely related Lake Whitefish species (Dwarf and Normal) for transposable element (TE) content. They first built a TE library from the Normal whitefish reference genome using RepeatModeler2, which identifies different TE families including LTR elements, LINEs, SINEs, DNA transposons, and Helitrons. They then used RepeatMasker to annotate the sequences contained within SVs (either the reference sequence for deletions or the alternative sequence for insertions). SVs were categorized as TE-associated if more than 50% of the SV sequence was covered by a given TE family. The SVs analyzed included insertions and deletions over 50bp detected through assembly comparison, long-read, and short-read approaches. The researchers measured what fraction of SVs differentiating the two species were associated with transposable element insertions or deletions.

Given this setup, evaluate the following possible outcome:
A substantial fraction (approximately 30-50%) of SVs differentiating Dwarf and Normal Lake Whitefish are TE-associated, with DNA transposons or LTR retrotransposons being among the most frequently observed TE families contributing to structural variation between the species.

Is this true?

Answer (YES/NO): YES